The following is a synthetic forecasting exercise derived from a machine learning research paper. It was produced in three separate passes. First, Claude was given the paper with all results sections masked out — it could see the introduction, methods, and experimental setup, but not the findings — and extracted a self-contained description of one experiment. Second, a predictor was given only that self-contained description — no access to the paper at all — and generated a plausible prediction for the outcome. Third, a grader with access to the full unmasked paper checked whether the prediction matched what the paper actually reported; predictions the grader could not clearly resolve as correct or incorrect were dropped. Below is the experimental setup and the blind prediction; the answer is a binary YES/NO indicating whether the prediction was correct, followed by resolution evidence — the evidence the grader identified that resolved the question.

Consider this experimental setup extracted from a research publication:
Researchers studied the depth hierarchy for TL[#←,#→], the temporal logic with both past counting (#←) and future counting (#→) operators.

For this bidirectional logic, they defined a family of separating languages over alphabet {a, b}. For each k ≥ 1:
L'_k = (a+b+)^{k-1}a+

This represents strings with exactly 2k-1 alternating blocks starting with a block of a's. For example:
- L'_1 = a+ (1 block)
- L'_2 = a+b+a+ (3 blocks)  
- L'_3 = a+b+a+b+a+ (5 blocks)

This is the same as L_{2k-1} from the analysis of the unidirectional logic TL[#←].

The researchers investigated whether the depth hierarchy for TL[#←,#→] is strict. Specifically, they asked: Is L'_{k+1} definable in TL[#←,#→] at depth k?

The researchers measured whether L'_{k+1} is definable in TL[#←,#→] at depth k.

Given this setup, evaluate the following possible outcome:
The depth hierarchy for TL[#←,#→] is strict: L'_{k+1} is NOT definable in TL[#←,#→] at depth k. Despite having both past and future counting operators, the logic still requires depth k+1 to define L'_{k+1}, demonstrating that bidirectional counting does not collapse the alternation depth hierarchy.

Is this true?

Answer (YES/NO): YES